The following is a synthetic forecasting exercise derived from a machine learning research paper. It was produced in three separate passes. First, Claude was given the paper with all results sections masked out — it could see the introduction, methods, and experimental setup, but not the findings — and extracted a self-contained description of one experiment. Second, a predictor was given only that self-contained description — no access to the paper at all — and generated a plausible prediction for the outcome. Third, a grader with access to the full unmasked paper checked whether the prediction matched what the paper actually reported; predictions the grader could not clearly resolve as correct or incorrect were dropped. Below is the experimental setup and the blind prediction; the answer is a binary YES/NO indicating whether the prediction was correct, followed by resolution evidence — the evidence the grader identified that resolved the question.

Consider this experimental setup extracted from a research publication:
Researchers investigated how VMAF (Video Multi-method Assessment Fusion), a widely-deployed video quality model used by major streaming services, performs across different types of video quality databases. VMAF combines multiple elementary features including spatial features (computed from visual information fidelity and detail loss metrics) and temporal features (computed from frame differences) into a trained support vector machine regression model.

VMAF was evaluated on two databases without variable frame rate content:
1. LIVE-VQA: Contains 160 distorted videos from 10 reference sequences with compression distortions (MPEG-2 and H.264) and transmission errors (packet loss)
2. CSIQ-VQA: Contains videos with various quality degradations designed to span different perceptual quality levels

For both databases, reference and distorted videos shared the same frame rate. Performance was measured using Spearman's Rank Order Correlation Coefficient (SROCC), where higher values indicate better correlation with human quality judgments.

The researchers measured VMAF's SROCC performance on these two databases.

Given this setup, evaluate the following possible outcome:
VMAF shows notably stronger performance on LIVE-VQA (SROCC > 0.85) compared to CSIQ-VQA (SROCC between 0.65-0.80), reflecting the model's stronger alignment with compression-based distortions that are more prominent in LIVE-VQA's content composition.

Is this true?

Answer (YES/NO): NO